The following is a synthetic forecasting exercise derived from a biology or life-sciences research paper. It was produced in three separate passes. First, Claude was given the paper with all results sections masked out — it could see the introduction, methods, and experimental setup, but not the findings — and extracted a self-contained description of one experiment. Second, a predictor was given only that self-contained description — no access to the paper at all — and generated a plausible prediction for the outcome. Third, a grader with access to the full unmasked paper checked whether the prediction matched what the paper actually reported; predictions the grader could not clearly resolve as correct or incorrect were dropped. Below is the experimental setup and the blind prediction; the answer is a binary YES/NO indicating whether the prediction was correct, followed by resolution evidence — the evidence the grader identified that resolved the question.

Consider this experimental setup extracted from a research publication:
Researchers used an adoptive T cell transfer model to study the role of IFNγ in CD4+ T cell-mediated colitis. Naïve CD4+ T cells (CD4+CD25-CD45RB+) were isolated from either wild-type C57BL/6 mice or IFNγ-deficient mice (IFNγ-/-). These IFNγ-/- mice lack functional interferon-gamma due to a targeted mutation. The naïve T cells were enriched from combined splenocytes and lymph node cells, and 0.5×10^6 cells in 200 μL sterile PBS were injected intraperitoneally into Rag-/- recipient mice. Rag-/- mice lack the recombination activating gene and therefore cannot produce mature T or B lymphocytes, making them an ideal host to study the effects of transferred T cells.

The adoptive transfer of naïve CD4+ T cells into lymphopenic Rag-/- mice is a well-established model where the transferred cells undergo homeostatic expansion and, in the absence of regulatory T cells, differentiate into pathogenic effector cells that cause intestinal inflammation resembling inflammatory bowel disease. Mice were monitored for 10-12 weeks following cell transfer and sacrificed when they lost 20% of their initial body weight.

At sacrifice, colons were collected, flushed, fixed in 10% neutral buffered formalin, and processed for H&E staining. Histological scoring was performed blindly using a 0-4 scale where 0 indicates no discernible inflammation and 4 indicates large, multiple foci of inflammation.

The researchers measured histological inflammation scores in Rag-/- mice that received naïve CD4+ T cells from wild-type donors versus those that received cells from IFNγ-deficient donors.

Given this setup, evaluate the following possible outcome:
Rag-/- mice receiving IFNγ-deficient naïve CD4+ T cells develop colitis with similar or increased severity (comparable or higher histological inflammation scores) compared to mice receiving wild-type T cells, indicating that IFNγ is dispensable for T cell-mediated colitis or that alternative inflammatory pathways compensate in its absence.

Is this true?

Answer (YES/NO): NO